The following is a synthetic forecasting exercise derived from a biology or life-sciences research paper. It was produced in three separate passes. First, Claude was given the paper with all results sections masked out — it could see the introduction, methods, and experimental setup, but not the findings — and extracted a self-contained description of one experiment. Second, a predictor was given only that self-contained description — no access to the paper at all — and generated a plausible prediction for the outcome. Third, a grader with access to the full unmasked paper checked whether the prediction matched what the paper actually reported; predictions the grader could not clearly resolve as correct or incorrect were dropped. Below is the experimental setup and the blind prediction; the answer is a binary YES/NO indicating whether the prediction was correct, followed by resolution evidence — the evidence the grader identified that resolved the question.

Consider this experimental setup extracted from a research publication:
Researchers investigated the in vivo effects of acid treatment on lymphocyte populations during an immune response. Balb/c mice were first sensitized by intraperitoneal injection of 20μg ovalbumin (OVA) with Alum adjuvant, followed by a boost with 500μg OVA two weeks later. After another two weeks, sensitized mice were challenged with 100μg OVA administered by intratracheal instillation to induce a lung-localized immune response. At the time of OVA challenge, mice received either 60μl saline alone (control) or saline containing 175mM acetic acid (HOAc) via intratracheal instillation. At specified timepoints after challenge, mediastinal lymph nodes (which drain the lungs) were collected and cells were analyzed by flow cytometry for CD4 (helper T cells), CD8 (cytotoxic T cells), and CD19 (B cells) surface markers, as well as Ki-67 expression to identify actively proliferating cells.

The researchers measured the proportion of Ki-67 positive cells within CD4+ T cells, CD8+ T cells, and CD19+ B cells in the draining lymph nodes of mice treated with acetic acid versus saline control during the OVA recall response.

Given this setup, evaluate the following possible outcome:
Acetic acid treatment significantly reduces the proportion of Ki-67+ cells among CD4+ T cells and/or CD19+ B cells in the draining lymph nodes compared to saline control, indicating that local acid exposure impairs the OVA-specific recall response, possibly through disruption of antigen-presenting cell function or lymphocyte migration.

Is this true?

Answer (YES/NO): YES